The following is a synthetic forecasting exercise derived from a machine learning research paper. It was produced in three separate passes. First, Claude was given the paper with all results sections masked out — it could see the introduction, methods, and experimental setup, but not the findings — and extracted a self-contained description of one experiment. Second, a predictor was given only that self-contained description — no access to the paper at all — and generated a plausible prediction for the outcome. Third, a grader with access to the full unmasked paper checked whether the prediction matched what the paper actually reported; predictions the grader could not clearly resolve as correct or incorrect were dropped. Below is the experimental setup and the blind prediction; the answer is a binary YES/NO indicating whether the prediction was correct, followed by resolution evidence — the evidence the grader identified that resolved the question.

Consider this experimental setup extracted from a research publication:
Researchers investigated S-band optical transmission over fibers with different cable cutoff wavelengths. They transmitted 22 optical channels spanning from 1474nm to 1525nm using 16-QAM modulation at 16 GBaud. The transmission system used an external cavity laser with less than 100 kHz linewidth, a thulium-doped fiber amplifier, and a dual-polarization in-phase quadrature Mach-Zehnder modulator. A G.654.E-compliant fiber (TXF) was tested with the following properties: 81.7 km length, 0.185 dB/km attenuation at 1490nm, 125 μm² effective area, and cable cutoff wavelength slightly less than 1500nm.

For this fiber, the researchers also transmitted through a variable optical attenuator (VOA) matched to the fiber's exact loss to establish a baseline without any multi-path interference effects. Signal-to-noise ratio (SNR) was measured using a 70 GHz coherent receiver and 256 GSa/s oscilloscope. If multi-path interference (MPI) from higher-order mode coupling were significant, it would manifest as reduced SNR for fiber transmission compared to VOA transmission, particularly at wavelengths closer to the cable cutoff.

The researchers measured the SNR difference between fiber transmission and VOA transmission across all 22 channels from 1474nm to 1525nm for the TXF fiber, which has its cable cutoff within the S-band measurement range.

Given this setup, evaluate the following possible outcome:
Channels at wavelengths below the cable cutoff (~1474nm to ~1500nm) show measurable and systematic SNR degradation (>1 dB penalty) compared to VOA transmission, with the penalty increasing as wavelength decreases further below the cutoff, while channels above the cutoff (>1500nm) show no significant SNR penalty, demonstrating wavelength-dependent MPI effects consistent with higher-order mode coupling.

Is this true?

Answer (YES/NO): NO